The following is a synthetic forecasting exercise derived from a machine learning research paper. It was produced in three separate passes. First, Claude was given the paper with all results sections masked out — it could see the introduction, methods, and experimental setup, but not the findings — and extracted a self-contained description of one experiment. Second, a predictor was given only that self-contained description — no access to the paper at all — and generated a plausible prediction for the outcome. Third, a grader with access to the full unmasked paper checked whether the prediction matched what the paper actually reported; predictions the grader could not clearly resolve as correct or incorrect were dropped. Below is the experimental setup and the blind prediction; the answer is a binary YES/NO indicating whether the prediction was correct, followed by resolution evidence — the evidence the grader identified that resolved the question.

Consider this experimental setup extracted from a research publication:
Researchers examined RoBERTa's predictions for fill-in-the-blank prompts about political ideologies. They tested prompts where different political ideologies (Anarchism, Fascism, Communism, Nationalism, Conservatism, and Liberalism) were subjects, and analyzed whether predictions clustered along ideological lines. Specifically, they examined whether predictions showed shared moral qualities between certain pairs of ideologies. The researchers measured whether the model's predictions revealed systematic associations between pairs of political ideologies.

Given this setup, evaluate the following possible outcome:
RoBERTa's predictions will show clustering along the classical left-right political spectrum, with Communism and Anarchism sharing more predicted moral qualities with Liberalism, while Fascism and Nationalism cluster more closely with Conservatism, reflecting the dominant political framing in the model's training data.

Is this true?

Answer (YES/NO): NO